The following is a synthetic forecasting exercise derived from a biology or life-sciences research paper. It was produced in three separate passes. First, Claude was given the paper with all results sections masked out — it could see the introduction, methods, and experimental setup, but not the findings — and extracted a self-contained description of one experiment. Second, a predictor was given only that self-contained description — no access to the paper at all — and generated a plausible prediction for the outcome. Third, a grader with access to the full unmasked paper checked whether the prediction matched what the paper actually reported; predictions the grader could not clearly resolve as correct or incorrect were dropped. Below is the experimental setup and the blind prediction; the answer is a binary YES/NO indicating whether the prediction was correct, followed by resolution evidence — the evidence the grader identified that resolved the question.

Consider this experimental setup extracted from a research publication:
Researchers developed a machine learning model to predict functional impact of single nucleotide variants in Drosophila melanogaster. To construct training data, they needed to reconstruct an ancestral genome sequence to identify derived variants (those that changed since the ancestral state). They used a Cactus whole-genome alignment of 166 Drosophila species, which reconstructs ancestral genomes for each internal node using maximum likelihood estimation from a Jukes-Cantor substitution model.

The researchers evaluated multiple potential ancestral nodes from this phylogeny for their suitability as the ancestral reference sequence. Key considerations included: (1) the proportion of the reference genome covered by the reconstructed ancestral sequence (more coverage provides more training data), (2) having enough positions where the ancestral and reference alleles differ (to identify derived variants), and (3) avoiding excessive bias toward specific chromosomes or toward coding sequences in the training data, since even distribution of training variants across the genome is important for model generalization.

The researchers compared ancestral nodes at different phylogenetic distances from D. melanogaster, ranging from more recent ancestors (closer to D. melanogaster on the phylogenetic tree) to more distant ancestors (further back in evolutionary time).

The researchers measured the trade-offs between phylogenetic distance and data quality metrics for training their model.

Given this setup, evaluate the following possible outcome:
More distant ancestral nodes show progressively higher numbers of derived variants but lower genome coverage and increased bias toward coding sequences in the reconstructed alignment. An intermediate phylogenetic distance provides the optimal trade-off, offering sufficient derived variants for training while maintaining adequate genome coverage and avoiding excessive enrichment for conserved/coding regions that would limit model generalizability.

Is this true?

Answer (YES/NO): YES